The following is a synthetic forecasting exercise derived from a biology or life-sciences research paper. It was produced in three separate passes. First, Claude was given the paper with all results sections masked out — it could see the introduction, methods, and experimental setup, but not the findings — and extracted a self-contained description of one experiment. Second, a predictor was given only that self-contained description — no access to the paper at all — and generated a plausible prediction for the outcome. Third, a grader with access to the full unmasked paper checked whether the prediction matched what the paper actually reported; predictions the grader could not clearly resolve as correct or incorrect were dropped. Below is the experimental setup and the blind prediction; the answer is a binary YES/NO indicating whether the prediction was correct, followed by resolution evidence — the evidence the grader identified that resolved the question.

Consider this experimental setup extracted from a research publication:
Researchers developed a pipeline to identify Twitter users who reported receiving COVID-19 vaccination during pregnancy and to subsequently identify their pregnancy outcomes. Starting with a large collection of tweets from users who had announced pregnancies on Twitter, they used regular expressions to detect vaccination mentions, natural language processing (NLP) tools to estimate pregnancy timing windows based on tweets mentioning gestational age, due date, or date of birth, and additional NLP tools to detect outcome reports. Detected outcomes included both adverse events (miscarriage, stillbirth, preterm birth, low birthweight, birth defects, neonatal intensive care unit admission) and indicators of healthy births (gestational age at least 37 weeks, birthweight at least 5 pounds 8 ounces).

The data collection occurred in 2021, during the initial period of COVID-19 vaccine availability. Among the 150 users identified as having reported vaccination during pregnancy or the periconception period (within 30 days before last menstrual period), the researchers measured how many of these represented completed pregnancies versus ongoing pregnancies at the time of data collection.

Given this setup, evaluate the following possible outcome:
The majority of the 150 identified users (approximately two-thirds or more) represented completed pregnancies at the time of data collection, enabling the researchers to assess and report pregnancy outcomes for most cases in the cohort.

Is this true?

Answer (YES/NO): NO